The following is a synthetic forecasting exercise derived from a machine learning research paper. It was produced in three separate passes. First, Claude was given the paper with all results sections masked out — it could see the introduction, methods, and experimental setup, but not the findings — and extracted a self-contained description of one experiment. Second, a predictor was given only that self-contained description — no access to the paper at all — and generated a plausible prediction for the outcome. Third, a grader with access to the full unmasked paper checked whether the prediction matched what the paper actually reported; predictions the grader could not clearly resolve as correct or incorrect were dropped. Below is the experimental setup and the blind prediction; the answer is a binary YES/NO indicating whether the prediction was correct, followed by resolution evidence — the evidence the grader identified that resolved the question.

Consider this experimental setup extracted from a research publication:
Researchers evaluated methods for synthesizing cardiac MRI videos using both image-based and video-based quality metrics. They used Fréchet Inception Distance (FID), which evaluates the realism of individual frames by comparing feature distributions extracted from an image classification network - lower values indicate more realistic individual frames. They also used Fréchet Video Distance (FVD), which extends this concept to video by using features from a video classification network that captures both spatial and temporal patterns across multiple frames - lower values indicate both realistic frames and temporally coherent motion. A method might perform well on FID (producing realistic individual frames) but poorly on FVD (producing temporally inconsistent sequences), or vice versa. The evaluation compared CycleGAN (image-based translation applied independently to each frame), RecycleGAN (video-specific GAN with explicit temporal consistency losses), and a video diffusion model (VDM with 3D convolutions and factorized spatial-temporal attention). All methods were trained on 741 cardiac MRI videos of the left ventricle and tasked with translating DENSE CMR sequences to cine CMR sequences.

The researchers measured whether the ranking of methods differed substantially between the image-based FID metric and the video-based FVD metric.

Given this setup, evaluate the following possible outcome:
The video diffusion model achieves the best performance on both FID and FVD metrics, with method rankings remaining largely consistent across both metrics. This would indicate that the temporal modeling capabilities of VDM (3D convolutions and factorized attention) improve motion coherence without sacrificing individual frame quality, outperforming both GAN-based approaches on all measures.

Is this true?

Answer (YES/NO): YES